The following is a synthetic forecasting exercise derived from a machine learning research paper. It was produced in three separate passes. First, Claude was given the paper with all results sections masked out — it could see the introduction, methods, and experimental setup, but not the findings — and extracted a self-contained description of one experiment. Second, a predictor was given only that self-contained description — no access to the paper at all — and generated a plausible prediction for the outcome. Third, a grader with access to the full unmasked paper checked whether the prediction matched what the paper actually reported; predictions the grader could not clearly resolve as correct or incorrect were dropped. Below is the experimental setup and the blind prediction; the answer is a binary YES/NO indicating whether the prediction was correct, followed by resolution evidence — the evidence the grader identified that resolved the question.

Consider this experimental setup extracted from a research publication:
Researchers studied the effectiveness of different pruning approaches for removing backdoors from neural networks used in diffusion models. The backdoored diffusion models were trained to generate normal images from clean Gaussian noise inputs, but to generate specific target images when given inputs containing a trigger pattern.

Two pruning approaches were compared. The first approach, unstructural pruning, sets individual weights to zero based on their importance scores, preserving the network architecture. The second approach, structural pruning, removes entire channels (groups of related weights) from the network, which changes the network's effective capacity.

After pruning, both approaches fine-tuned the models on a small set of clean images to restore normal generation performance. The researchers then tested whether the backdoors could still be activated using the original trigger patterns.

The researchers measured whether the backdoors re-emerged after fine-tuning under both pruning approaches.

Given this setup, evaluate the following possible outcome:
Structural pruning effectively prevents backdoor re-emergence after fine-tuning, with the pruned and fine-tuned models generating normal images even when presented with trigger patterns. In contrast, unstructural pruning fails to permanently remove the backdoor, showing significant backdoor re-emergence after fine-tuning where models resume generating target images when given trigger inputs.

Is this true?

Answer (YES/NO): YES